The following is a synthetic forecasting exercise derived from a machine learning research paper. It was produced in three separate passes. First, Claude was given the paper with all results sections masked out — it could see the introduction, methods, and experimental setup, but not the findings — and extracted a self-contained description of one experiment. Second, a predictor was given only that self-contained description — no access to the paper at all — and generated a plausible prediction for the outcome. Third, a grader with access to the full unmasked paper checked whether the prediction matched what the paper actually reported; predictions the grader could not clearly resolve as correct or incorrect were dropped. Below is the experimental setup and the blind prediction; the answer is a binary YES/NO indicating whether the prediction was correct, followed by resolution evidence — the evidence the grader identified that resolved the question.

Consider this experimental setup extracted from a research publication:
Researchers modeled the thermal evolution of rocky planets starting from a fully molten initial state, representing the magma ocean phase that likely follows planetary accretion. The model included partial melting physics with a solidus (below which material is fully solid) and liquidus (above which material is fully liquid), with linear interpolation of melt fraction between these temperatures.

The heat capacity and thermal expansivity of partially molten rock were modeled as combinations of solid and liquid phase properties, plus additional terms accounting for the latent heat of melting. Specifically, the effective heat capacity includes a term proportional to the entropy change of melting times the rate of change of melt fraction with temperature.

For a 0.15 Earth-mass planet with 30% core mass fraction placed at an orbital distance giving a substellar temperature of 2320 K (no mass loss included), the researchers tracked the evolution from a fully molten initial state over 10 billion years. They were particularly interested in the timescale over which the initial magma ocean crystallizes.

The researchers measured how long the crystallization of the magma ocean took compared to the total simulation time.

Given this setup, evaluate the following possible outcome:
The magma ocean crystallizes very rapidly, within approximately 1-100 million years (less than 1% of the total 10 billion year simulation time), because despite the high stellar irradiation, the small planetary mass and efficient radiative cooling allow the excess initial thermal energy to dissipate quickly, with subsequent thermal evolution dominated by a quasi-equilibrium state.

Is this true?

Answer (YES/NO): NO